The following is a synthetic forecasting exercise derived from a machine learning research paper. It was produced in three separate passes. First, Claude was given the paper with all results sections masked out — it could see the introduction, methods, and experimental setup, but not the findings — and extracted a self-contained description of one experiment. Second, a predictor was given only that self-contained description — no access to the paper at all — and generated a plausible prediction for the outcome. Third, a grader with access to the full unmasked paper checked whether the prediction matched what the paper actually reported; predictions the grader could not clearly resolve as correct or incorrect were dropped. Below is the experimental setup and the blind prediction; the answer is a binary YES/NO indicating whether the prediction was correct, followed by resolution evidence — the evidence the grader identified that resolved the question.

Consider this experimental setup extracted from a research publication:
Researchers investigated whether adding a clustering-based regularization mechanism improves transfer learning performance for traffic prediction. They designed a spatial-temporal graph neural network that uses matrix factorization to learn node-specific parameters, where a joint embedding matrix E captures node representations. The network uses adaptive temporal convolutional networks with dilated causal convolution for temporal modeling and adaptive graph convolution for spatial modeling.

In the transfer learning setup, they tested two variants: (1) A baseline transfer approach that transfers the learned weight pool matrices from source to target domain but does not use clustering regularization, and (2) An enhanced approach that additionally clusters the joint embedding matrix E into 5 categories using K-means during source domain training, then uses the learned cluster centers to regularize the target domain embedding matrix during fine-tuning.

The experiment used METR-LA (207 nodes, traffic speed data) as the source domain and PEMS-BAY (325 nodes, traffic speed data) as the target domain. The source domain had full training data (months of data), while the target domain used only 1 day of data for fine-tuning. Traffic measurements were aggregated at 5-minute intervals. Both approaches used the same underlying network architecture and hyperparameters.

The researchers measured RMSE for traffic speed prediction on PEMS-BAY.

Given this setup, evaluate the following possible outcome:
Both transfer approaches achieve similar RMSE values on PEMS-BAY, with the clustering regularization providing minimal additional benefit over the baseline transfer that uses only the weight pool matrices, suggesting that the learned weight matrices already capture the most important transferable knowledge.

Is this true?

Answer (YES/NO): NO